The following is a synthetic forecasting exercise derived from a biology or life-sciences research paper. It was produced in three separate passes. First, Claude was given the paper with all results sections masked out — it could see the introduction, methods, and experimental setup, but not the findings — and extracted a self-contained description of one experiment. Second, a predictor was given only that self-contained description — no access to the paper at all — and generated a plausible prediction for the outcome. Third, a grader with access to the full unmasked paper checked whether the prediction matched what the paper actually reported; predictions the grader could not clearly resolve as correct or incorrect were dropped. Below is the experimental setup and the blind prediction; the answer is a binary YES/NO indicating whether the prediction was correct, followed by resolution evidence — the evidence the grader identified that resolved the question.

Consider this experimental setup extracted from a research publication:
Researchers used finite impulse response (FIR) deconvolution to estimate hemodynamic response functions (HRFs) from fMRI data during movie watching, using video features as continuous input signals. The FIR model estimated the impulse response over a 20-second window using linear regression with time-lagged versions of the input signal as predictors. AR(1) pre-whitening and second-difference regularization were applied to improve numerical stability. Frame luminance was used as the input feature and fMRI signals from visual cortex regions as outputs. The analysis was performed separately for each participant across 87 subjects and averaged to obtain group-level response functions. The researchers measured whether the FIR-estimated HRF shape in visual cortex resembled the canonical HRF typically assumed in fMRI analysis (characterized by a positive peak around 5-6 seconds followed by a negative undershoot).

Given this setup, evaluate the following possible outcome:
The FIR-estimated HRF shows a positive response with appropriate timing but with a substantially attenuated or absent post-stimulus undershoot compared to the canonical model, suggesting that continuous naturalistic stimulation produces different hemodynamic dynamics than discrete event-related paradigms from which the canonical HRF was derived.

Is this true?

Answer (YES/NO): NO